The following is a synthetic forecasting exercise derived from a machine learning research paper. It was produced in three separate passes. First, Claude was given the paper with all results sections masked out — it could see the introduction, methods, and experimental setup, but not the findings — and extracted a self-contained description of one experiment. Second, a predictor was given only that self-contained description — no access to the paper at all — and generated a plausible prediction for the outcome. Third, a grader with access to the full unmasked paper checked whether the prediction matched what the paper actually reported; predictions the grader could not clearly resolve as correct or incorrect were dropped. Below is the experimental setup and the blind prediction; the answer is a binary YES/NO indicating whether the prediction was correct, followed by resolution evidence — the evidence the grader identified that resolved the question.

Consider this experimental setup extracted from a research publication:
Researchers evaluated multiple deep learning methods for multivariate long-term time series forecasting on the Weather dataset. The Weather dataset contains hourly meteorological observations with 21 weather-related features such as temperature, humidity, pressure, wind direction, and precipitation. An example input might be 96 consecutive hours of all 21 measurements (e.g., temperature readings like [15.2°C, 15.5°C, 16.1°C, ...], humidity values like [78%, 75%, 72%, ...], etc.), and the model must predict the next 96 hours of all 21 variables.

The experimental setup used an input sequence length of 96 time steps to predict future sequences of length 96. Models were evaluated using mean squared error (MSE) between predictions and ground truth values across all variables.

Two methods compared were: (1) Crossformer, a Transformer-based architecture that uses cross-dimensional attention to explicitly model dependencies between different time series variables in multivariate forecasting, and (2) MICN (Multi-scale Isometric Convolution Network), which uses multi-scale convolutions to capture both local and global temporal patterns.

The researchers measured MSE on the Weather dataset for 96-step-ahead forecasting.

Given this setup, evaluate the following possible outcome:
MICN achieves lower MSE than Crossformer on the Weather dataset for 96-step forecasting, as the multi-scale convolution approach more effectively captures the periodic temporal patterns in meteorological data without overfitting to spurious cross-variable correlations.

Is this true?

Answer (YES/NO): NO